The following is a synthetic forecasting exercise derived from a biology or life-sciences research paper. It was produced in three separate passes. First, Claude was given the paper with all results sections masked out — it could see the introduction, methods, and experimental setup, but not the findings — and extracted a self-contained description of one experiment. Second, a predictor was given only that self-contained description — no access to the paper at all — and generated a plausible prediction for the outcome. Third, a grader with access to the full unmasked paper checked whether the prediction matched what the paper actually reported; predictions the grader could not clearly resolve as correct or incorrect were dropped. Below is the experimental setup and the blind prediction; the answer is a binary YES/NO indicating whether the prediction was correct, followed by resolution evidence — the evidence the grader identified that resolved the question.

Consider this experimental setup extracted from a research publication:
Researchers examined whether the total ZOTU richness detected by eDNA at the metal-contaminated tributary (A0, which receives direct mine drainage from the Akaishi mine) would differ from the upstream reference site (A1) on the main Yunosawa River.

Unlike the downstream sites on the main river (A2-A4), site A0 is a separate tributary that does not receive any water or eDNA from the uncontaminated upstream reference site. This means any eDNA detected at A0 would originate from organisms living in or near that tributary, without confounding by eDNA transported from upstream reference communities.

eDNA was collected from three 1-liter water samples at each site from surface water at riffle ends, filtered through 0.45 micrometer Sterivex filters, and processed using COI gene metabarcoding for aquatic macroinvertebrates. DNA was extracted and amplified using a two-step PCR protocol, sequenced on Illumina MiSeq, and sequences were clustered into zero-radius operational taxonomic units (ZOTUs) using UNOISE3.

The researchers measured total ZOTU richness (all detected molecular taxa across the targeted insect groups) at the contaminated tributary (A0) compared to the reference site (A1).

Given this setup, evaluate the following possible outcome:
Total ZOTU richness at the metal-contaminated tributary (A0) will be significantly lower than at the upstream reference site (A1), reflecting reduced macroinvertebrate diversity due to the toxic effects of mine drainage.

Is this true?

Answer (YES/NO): YES